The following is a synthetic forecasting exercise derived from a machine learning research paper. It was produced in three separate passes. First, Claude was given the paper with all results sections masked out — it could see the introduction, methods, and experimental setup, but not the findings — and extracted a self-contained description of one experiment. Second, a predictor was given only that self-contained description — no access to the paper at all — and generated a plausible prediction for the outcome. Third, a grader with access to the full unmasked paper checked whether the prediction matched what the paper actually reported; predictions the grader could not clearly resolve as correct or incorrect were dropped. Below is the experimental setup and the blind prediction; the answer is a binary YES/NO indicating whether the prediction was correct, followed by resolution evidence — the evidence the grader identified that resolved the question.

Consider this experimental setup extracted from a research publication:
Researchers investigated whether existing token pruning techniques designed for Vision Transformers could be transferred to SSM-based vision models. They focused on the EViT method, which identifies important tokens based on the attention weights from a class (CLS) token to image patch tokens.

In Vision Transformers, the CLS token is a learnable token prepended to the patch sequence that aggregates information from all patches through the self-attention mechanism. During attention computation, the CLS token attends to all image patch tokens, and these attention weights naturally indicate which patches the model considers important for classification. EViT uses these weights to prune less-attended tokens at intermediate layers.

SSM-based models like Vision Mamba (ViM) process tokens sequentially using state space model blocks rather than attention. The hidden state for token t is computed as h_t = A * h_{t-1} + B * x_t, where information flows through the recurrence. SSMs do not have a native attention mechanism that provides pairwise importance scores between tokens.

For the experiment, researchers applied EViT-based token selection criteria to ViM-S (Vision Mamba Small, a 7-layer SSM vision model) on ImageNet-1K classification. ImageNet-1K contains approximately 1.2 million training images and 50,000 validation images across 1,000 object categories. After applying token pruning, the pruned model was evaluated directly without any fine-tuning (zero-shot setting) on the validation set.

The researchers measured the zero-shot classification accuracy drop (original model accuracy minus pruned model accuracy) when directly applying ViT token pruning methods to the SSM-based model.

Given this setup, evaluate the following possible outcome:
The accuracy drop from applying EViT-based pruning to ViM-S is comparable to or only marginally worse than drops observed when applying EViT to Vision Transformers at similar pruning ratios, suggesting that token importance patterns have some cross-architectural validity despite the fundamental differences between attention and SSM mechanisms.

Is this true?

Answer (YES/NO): NO